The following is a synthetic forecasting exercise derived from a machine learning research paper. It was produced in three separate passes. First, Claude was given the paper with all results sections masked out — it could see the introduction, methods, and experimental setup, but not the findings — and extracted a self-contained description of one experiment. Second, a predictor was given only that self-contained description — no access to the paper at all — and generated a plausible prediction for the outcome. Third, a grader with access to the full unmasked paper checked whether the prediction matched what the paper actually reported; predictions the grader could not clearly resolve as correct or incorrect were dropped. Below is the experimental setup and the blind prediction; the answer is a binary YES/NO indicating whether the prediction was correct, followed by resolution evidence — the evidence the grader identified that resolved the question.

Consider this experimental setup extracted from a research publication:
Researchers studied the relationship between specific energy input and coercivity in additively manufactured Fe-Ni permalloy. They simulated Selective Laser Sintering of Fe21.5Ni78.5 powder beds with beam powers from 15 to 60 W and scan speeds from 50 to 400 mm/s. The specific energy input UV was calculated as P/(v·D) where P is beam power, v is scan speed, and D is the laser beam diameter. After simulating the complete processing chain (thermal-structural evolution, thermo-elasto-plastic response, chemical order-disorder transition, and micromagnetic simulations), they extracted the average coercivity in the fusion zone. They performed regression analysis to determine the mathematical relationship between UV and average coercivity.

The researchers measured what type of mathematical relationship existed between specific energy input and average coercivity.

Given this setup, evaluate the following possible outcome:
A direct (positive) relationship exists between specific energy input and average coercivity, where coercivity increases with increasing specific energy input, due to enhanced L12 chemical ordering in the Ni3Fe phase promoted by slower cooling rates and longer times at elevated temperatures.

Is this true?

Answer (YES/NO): NO